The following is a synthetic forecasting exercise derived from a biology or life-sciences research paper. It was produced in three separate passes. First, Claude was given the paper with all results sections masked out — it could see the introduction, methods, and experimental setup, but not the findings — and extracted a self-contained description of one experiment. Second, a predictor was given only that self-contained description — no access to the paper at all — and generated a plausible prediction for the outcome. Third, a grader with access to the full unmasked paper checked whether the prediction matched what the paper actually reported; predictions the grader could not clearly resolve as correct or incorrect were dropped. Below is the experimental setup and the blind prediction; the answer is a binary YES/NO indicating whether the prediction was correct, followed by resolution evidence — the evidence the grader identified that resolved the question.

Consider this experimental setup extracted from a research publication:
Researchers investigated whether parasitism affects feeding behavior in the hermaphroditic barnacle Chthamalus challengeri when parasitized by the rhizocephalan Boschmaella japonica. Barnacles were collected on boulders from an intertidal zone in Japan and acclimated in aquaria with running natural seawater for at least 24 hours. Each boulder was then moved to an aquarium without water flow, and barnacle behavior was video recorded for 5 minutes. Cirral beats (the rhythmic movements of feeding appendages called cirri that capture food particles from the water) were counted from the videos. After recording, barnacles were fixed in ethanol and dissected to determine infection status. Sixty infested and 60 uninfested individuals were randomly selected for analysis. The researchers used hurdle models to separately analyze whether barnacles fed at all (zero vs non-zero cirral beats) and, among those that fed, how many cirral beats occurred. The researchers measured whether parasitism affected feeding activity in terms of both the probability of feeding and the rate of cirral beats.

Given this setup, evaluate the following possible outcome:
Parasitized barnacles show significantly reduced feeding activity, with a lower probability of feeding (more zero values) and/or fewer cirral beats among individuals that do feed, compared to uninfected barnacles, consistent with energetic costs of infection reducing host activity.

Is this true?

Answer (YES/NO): NO